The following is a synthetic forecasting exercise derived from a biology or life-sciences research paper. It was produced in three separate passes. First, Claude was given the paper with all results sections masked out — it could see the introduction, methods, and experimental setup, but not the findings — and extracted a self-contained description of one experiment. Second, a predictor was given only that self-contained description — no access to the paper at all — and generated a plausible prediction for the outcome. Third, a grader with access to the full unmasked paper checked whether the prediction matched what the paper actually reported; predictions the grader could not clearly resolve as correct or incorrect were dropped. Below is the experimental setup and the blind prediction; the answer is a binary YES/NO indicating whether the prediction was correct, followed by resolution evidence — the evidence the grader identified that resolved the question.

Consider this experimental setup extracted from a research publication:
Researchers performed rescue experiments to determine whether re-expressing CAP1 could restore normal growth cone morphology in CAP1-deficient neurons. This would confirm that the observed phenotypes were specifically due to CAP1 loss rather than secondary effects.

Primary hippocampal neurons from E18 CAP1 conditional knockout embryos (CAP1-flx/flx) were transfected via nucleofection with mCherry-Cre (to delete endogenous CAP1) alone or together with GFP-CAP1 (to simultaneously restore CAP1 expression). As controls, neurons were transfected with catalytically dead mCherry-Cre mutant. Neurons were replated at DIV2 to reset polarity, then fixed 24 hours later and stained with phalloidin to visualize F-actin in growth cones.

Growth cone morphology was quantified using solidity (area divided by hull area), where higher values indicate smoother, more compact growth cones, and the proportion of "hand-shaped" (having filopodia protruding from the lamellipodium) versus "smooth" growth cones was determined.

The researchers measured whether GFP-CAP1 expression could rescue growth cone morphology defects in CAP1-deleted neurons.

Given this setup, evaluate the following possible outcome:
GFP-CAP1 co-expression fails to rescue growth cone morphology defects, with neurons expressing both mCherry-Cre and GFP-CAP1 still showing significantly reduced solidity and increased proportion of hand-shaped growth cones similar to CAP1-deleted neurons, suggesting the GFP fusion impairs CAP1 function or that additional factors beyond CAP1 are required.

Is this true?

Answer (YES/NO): NO